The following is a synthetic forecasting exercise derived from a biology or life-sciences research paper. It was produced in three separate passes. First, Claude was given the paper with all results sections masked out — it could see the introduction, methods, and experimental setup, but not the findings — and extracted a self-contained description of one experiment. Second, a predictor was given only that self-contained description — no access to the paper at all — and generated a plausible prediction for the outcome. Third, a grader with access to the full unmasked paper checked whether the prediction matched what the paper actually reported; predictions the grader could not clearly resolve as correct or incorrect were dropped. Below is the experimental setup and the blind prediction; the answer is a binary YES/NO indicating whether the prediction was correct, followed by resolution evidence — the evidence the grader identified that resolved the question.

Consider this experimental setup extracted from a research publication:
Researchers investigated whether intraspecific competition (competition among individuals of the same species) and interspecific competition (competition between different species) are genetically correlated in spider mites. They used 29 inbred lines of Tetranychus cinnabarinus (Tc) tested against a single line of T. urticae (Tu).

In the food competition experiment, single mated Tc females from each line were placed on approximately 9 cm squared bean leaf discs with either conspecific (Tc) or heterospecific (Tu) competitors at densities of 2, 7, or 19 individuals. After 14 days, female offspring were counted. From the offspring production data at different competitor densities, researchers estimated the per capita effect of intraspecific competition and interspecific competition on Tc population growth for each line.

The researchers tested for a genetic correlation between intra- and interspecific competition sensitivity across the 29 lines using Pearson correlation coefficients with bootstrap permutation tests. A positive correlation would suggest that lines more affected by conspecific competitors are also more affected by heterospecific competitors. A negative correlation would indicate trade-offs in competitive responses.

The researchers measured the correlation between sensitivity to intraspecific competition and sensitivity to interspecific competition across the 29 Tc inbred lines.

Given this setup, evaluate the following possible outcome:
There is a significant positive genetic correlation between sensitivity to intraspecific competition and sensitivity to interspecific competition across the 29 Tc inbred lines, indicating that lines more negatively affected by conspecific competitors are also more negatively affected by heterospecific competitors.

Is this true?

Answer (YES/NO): YES